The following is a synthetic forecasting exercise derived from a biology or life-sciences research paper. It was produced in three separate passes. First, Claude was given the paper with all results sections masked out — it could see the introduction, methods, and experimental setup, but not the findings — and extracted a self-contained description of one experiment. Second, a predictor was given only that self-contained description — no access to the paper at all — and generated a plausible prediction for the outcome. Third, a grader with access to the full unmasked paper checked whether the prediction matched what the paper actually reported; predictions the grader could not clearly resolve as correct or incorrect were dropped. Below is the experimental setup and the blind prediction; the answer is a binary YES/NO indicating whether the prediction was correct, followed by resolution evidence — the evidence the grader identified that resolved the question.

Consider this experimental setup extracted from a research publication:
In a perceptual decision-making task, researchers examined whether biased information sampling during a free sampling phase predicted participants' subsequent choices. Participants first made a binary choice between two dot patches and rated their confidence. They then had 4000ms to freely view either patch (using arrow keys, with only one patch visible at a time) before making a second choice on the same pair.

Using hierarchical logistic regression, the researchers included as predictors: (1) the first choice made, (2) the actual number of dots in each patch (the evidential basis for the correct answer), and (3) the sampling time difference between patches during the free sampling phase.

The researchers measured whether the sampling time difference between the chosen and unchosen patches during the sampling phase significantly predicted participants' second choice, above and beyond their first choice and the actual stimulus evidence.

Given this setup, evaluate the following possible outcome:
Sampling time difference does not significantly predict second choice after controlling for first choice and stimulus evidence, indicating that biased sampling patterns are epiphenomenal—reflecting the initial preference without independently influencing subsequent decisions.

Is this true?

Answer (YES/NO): NO